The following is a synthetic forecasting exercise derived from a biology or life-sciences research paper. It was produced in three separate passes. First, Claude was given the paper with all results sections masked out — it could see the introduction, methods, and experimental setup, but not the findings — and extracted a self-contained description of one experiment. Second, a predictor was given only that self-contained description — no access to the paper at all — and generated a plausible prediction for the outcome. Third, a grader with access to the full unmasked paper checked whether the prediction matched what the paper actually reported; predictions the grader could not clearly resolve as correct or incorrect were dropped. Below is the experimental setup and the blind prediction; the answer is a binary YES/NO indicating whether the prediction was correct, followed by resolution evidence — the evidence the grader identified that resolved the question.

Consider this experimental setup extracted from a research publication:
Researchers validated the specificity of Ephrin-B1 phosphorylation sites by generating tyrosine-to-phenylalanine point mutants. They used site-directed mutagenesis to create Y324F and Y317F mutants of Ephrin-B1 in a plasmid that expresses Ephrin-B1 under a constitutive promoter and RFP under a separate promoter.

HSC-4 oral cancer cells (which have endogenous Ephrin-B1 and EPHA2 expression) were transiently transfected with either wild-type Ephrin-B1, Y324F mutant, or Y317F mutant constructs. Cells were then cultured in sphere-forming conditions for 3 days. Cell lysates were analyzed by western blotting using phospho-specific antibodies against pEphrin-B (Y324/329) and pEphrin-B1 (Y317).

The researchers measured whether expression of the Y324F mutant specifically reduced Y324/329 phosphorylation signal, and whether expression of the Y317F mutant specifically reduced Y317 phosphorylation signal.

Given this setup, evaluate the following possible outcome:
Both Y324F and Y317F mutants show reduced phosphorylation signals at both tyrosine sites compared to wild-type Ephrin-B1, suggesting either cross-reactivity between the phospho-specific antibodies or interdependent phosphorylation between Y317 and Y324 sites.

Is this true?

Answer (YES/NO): NO